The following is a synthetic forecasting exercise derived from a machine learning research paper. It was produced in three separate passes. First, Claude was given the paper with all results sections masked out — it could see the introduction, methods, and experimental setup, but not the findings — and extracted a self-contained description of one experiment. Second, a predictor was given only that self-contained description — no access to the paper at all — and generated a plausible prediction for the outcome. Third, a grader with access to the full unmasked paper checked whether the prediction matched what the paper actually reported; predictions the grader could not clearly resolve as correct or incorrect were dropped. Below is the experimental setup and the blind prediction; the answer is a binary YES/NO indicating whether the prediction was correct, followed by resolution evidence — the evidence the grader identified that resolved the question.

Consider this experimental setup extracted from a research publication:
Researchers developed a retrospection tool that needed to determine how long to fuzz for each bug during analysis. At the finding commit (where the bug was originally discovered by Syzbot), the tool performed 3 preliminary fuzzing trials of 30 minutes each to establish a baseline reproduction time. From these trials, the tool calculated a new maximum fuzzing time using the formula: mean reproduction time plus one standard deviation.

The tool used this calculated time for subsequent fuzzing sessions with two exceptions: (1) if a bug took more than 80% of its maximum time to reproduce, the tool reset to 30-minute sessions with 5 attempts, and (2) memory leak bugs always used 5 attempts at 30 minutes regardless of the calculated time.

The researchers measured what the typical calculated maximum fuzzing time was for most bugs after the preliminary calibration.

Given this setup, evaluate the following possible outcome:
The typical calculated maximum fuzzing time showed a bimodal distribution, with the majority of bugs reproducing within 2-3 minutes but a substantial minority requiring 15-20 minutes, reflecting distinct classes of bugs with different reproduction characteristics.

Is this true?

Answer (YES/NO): NO